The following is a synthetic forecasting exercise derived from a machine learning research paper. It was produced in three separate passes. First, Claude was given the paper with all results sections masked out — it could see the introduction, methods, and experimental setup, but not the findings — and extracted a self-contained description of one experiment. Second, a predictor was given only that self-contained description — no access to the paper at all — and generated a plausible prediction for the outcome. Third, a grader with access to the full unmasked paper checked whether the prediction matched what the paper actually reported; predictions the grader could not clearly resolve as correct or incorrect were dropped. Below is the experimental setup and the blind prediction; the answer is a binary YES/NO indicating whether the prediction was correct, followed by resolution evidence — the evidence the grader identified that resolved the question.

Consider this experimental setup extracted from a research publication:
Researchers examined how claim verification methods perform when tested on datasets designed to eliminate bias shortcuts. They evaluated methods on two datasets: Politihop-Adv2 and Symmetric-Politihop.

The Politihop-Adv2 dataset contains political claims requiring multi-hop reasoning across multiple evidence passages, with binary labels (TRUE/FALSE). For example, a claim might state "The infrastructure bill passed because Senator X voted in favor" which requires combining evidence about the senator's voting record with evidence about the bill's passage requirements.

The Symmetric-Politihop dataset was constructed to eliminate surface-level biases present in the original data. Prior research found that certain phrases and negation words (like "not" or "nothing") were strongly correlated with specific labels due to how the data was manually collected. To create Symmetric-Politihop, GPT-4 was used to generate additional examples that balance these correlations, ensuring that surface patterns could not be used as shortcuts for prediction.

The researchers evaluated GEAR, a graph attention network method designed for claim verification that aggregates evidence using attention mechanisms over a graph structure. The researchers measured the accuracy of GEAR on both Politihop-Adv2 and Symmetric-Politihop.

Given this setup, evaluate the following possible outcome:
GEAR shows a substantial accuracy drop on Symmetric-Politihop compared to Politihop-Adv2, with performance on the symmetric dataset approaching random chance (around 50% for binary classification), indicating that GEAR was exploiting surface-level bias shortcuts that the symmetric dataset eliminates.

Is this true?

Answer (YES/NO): YES